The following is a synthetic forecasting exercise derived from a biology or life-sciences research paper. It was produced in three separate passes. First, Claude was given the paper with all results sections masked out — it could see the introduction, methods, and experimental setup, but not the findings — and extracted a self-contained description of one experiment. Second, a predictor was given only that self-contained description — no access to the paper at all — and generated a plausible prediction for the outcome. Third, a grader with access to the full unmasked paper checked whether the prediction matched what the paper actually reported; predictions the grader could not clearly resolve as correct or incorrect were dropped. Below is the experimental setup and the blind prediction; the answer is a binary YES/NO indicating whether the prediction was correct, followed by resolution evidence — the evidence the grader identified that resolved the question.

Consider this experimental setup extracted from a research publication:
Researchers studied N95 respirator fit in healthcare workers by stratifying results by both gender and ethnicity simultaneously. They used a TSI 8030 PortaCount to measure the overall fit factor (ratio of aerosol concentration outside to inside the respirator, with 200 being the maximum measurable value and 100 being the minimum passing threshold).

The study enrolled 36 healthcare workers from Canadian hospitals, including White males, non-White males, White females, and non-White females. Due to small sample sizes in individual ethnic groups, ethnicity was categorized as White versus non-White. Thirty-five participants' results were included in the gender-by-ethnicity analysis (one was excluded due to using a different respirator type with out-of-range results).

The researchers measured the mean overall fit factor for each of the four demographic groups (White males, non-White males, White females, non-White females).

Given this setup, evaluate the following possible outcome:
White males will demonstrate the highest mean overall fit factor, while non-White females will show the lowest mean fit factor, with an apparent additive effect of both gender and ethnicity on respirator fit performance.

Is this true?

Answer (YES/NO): YES